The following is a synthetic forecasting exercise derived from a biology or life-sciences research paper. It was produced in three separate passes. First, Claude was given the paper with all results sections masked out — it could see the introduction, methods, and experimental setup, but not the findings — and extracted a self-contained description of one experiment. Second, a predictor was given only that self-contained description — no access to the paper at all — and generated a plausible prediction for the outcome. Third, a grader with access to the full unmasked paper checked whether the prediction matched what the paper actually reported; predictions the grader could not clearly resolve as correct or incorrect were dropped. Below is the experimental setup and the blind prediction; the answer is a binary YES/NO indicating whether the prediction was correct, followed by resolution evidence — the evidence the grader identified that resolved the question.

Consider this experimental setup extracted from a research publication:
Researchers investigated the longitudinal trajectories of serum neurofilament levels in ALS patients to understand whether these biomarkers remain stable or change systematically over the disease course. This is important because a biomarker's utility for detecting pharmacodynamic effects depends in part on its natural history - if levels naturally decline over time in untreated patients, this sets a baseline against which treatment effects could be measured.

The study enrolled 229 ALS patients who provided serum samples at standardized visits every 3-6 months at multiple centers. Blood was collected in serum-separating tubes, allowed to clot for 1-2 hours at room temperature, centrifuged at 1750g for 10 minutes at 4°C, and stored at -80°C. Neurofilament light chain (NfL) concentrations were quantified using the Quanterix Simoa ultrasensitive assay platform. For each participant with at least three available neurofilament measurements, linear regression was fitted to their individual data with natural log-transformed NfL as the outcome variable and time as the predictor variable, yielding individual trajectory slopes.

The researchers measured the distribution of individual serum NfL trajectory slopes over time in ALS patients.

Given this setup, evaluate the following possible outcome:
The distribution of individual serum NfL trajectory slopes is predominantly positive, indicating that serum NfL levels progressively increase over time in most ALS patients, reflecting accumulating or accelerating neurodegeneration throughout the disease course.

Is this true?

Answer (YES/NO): NO